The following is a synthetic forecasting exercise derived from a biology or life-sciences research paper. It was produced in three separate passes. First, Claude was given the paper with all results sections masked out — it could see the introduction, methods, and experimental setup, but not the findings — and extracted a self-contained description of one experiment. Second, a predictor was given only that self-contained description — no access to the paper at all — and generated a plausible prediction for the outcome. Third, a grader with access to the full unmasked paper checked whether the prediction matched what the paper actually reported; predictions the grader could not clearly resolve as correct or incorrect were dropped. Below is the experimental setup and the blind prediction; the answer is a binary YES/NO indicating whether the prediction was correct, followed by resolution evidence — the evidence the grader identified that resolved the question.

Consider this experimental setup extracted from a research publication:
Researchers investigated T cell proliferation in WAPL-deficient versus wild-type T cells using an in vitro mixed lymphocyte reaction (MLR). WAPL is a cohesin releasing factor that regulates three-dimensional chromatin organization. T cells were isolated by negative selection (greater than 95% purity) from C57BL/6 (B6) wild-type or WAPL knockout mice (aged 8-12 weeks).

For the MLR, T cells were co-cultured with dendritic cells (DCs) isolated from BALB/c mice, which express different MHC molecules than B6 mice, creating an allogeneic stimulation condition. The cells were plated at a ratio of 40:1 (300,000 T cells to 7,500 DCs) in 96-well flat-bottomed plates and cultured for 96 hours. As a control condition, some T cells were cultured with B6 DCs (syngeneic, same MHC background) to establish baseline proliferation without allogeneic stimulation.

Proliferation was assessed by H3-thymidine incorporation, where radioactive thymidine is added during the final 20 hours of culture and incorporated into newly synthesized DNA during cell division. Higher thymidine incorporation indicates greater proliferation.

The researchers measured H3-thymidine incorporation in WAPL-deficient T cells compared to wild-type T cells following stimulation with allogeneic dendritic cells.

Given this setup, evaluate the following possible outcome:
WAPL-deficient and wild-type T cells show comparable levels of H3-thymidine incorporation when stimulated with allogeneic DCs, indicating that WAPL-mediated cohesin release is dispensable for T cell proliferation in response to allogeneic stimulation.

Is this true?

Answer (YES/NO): NO